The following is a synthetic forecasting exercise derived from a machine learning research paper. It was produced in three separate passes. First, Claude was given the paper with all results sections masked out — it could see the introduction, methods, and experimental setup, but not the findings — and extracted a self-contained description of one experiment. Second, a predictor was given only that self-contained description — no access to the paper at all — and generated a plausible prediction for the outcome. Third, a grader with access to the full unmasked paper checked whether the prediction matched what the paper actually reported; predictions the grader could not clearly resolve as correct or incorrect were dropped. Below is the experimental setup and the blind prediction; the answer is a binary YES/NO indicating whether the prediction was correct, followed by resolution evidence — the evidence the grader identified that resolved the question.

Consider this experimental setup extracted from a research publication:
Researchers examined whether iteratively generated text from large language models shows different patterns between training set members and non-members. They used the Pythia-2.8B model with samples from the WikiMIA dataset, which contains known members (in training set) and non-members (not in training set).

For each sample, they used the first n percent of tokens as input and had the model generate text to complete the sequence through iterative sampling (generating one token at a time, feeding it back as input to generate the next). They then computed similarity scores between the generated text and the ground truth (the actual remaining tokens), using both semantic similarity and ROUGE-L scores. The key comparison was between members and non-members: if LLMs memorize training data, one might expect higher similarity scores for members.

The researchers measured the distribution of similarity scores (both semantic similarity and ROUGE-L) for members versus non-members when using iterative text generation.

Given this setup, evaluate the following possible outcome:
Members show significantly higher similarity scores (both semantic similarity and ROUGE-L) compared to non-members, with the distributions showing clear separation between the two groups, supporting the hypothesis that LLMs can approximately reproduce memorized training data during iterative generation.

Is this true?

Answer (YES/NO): NO